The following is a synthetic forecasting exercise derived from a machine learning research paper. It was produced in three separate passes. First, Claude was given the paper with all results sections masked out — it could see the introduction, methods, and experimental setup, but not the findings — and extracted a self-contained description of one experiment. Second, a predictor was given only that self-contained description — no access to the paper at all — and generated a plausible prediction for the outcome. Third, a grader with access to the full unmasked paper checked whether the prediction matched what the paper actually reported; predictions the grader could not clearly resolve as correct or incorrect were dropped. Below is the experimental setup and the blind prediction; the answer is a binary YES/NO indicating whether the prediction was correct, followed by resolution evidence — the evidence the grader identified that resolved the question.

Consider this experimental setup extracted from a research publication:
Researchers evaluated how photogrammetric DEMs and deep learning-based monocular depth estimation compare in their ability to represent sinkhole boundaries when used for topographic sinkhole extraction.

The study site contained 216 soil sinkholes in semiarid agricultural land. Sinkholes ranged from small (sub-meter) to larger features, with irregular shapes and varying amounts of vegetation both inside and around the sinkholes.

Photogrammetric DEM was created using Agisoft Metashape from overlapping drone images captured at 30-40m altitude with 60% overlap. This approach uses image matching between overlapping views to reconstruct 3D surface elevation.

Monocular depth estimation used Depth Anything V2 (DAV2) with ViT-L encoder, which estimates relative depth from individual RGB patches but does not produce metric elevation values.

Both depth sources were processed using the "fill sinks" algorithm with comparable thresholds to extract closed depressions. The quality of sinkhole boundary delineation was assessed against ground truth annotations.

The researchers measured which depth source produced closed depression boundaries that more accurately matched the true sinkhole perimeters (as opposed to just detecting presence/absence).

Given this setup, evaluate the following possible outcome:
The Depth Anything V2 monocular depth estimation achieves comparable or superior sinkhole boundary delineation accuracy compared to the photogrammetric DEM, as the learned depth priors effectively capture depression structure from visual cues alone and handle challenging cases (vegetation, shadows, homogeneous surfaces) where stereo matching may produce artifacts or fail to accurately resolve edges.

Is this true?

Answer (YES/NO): YES